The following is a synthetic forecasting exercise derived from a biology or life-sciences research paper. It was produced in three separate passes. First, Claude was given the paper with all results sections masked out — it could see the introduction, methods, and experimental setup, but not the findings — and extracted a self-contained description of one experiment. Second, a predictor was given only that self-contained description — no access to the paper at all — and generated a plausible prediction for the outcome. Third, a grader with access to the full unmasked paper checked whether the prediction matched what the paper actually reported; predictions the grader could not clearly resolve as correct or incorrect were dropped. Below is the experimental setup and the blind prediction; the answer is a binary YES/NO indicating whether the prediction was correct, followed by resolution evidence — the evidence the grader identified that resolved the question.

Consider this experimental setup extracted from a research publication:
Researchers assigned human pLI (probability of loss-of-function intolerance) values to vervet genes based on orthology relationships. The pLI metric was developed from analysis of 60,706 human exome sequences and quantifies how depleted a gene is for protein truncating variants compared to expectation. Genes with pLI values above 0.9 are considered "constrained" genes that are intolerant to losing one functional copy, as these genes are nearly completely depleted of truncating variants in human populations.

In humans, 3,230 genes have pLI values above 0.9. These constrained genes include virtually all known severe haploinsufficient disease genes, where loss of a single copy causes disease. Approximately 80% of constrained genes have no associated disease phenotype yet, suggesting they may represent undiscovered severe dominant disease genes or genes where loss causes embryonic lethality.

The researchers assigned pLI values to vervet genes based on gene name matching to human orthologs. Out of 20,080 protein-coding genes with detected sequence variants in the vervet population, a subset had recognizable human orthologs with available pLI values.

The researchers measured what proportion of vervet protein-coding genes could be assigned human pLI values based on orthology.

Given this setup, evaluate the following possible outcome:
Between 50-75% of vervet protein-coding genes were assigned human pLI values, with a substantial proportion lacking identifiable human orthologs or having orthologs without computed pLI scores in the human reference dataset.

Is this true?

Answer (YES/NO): NO